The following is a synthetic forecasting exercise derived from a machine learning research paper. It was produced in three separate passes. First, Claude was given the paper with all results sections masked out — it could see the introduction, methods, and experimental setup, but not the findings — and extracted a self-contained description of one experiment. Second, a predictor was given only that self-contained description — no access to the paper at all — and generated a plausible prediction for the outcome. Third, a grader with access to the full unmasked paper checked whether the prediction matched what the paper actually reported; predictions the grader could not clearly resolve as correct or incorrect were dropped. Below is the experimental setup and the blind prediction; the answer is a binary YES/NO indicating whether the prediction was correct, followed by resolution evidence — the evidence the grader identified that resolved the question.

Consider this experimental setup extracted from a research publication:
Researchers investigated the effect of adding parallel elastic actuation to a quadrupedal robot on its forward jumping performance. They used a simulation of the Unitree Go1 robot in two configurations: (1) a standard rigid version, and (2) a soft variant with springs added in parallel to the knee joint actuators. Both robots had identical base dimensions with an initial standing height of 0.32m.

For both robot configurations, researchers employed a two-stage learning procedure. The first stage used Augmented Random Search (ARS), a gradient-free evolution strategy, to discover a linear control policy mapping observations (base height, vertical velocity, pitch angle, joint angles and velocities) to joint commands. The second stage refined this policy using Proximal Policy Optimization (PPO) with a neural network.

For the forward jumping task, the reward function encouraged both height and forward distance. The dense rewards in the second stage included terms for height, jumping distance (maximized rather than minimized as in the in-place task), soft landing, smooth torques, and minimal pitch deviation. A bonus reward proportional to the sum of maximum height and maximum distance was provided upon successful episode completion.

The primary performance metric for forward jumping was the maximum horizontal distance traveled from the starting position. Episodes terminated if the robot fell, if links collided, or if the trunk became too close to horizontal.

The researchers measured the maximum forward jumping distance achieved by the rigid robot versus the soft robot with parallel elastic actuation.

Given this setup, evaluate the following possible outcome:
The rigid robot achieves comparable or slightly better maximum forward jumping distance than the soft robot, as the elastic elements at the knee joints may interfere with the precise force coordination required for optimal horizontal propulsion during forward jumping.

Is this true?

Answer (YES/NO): NO